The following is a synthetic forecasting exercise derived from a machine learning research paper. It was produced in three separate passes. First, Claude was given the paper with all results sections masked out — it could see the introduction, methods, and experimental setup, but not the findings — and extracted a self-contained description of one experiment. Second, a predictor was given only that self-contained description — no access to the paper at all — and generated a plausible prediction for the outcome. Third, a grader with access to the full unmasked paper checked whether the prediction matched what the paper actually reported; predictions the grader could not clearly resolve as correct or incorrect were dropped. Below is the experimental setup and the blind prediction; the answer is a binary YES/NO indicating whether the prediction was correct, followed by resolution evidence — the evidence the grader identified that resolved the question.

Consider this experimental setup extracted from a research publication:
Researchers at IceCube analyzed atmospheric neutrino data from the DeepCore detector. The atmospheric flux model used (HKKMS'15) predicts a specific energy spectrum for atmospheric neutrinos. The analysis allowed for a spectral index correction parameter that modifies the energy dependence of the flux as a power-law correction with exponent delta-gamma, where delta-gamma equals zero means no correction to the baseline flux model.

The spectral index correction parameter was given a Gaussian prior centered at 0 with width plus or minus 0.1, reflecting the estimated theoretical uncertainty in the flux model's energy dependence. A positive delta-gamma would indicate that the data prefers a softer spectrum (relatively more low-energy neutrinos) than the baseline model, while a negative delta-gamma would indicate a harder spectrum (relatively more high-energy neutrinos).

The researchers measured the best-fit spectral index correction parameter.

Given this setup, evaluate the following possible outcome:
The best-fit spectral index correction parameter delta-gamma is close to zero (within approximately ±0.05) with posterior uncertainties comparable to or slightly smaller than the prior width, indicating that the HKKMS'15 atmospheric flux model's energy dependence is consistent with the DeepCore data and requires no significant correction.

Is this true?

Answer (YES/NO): NO